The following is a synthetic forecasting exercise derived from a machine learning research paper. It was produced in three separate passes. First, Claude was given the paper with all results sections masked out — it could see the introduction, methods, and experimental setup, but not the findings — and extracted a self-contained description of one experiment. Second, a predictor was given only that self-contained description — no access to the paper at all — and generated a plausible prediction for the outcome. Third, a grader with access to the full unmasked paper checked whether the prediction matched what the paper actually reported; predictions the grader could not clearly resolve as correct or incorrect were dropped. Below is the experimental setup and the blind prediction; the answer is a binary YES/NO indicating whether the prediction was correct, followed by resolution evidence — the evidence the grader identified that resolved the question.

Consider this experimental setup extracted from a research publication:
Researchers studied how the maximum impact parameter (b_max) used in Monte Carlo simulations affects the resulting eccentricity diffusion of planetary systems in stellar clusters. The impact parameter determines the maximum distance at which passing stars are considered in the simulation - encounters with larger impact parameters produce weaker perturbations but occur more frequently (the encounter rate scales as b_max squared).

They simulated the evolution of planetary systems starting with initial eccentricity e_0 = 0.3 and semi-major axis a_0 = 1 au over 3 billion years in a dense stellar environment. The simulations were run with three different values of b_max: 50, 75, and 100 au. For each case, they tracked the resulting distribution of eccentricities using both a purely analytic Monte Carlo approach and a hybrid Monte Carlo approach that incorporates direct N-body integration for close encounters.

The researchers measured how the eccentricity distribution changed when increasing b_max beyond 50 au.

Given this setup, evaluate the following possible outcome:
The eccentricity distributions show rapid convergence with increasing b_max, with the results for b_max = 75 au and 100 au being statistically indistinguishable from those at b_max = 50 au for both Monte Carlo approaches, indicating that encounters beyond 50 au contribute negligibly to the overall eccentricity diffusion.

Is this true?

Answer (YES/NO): YES